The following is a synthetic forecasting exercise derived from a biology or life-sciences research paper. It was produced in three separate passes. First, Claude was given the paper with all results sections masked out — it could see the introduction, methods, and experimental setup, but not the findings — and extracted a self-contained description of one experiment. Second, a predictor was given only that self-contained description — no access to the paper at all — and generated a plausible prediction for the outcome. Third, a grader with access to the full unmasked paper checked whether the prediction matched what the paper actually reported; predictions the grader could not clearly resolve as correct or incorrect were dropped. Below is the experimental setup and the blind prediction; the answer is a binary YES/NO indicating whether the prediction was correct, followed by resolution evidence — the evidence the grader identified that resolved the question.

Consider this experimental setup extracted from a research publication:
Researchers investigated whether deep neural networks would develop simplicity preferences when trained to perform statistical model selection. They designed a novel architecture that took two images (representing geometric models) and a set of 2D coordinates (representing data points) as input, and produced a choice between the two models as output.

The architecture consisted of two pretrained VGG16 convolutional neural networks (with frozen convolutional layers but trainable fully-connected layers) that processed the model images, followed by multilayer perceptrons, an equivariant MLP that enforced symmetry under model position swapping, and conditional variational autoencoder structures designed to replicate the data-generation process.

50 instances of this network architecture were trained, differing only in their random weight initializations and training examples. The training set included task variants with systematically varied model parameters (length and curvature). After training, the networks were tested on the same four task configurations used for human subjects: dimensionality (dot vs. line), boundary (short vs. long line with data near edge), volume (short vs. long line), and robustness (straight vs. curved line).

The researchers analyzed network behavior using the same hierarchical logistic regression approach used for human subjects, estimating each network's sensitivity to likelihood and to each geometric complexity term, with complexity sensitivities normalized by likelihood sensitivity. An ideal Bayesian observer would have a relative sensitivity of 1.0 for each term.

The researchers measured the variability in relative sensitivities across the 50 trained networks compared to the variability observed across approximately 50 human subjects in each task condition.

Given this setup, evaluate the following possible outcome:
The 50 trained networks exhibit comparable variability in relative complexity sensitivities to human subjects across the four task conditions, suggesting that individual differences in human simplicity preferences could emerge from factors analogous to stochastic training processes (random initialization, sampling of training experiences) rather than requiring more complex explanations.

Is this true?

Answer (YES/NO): NO